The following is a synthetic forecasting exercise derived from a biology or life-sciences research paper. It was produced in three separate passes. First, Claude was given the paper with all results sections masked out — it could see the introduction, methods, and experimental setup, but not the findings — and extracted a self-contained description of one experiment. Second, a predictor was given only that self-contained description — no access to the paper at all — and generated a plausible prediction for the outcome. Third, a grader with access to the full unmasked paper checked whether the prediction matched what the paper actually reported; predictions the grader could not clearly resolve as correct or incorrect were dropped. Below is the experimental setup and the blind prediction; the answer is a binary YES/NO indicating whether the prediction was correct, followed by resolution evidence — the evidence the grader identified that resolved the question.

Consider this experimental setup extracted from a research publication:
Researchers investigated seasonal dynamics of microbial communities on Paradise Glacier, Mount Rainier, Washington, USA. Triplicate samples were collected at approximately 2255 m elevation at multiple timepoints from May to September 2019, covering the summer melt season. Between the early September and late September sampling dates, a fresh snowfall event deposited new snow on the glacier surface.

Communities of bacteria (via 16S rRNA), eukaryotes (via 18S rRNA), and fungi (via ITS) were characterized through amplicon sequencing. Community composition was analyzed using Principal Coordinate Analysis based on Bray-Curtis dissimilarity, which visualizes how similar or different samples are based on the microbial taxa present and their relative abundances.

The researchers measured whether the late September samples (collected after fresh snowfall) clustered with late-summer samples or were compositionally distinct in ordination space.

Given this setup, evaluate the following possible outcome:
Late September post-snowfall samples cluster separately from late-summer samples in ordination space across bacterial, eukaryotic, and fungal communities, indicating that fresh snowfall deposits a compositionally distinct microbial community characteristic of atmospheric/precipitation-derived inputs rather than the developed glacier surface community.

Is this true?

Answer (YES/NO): NO